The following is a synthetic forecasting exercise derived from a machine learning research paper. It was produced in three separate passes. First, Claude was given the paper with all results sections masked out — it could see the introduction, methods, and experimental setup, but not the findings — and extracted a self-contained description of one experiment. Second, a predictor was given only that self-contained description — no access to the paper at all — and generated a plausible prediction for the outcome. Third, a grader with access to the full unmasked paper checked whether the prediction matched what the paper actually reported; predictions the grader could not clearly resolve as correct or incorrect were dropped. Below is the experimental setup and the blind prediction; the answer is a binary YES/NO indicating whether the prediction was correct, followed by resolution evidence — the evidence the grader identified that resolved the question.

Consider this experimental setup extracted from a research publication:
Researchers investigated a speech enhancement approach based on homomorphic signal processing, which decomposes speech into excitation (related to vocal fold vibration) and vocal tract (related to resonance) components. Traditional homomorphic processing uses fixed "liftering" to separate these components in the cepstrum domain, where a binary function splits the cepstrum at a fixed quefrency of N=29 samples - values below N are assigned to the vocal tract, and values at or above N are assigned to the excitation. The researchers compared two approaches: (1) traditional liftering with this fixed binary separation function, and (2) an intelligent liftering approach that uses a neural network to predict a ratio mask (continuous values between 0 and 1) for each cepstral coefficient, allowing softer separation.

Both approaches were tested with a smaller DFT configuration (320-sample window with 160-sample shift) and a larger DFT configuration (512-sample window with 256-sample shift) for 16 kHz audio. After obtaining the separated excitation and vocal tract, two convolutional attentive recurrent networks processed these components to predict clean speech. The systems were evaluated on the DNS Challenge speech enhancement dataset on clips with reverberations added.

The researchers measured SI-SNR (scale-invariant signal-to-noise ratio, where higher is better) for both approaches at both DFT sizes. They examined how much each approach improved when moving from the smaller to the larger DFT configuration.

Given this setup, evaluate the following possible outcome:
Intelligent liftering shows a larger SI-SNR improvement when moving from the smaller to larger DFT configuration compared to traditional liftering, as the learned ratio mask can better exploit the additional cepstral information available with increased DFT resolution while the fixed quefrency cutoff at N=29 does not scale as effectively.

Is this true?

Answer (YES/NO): NO